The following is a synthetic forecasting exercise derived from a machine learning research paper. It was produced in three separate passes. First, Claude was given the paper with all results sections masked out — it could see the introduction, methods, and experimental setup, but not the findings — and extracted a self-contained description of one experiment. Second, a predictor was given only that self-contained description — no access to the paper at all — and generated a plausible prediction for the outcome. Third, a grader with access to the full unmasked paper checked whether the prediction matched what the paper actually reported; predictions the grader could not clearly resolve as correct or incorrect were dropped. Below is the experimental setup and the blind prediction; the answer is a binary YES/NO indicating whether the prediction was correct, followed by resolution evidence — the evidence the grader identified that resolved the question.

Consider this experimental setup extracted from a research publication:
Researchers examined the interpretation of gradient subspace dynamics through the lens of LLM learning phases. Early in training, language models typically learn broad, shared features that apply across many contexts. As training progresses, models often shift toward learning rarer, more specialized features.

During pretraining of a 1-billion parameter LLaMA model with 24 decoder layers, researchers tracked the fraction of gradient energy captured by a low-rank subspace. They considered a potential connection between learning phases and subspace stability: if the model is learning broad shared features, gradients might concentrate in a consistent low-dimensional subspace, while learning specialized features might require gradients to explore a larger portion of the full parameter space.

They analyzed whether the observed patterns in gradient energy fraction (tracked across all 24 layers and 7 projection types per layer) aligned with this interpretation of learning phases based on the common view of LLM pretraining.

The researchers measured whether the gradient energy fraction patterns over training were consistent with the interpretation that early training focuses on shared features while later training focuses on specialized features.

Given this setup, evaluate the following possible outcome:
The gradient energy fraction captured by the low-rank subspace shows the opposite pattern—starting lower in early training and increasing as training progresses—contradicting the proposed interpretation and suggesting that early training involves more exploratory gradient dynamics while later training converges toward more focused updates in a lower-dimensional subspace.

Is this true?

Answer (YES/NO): NO